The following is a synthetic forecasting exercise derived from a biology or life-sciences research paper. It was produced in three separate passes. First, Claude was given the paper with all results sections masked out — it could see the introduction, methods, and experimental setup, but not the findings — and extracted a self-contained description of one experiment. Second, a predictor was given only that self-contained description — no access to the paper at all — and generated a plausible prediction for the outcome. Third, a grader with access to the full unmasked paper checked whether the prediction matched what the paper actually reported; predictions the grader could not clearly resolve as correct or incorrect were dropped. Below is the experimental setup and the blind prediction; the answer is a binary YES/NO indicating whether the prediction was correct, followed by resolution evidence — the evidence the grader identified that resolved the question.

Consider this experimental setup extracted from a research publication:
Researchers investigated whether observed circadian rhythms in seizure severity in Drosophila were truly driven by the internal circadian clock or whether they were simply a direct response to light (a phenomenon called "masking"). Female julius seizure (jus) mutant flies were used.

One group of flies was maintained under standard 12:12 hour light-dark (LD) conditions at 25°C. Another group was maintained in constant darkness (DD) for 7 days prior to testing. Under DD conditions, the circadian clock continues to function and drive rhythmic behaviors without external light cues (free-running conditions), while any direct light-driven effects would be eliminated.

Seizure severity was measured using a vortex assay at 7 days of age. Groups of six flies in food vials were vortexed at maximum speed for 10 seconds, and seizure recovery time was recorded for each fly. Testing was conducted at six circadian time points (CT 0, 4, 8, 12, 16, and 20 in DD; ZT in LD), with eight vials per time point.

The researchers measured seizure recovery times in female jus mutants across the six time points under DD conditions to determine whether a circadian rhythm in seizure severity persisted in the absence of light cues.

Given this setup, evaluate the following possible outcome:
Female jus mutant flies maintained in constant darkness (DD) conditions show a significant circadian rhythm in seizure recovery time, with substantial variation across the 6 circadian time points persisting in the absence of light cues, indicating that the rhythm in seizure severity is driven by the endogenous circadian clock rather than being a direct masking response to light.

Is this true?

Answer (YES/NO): YES